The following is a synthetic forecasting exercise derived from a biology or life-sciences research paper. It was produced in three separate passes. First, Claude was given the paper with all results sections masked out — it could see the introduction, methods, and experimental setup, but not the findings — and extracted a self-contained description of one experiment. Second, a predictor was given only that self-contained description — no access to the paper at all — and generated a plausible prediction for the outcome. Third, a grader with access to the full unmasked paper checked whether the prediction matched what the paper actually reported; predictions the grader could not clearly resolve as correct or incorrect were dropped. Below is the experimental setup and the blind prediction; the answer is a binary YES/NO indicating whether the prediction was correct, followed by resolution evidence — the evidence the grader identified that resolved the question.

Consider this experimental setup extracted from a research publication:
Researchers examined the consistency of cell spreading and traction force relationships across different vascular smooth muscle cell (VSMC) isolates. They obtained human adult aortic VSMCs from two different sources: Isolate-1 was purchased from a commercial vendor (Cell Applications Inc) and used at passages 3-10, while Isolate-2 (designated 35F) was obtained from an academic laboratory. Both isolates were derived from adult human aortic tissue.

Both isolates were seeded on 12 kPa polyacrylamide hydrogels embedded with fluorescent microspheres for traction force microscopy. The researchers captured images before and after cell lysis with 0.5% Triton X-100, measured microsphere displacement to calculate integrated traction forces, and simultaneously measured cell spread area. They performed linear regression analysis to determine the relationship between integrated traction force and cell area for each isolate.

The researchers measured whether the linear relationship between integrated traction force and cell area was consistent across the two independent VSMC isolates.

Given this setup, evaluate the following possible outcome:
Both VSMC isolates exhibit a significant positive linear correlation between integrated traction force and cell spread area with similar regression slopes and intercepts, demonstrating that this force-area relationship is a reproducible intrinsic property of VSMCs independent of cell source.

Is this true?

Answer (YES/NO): YES